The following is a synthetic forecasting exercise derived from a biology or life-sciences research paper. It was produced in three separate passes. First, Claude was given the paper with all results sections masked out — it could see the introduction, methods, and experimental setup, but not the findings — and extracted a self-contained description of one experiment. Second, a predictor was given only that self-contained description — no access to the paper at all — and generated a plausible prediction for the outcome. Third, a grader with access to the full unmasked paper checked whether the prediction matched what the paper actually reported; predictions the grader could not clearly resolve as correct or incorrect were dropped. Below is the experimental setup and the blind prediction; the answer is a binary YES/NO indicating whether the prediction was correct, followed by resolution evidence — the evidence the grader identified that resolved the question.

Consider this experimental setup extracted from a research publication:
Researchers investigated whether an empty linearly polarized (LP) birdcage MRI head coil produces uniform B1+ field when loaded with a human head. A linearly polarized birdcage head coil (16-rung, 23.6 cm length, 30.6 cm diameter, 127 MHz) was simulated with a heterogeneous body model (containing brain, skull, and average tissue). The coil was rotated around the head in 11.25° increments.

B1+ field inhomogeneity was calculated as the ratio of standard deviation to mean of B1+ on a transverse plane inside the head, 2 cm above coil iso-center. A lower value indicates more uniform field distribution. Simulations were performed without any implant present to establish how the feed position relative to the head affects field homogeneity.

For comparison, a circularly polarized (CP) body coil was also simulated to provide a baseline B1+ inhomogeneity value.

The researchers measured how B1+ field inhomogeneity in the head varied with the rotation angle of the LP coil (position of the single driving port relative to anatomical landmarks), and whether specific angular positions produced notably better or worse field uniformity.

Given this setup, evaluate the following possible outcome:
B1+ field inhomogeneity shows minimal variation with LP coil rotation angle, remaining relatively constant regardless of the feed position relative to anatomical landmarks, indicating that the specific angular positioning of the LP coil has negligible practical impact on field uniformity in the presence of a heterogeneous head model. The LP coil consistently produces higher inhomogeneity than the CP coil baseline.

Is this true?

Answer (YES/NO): NO